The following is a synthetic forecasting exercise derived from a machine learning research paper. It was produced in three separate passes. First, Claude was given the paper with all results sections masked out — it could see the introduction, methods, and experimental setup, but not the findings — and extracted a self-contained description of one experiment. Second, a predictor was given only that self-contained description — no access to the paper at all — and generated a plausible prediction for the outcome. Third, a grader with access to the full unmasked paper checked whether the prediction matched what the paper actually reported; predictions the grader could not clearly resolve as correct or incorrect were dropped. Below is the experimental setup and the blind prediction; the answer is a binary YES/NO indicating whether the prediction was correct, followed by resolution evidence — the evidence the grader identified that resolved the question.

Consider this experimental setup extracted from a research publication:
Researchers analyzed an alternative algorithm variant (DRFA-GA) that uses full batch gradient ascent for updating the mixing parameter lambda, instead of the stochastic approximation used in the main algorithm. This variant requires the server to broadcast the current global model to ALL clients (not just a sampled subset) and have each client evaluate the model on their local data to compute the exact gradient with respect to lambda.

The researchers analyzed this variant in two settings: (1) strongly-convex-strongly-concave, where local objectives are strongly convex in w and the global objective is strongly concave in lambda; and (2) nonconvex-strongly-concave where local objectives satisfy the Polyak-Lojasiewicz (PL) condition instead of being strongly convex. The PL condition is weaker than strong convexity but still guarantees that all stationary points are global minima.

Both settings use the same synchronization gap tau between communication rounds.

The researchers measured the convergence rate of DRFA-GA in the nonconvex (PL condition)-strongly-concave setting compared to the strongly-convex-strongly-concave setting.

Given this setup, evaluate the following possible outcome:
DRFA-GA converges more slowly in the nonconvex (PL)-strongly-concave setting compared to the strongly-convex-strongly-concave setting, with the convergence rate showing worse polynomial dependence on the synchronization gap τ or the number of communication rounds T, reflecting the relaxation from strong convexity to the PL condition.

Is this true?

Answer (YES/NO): NO